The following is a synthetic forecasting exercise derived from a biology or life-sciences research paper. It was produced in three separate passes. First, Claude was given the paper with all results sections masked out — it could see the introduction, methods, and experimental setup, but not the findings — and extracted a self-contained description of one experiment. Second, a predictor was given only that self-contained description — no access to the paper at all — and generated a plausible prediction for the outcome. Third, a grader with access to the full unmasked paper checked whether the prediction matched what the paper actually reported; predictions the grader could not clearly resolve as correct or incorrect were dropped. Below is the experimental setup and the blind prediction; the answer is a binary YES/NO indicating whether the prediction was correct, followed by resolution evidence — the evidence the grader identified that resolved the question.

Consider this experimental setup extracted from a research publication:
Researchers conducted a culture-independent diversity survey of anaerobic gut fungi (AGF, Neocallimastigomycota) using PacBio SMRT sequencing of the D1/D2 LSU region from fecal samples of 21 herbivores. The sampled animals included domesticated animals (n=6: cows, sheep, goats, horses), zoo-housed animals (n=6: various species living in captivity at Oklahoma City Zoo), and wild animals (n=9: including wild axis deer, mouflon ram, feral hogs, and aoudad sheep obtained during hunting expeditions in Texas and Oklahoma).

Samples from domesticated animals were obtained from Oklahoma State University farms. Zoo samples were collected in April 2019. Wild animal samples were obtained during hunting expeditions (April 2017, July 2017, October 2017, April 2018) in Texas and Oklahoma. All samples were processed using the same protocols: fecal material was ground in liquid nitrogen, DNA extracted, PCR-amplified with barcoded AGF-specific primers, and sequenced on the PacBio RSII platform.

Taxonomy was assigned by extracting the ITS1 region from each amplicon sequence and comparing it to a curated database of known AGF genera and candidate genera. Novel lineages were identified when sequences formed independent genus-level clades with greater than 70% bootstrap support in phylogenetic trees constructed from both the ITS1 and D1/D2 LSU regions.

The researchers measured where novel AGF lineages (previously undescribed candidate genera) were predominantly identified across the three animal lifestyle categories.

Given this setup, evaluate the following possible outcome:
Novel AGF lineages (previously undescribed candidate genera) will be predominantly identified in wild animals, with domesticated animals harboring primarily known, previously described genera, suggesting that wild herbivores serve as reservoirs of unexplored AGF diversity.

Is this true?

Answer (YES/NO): YES